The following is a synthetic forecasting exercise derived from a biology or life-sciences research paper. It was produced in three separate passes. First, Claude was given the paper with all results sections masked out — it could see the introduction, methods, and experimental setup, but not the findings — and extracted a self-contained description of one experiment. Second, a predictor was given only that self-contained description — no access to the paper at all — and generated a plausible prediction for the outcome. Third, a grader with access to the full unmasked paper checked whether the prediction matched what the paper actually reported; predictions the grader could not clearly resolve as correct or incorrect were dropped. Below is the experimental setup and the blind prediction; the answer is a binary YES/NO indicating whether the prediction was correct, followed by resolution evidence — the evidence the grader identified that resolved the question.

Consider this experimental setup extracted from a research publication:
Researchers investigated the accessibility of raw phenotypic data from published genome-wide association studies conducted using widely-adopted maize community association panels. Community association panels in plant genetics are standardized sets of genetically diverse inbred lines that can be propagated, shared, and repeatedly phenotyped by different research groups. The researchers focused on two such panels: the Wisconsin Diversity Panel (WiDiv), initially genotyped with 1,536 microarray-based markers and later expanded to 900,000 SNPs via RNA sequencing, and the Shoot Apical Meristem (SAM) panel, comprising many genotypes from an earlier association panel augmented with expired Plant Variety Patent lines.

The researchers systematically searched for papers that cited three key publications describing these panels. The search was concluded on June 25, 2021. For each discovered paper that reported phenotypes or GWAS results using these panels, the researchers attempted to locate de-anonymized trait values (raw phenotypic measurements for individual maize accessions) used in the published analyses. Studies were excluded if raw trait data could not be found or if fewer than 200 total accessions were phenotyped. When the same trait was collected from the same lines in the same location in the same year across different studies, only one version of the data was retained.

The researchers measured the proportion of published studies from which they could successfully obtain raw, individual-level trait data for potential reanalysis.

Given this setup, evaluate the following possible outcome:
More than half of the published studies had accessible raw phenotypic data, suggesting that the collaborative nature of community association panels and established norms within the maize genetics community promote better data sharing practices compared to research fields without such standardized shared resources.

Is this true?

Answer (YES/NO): YES